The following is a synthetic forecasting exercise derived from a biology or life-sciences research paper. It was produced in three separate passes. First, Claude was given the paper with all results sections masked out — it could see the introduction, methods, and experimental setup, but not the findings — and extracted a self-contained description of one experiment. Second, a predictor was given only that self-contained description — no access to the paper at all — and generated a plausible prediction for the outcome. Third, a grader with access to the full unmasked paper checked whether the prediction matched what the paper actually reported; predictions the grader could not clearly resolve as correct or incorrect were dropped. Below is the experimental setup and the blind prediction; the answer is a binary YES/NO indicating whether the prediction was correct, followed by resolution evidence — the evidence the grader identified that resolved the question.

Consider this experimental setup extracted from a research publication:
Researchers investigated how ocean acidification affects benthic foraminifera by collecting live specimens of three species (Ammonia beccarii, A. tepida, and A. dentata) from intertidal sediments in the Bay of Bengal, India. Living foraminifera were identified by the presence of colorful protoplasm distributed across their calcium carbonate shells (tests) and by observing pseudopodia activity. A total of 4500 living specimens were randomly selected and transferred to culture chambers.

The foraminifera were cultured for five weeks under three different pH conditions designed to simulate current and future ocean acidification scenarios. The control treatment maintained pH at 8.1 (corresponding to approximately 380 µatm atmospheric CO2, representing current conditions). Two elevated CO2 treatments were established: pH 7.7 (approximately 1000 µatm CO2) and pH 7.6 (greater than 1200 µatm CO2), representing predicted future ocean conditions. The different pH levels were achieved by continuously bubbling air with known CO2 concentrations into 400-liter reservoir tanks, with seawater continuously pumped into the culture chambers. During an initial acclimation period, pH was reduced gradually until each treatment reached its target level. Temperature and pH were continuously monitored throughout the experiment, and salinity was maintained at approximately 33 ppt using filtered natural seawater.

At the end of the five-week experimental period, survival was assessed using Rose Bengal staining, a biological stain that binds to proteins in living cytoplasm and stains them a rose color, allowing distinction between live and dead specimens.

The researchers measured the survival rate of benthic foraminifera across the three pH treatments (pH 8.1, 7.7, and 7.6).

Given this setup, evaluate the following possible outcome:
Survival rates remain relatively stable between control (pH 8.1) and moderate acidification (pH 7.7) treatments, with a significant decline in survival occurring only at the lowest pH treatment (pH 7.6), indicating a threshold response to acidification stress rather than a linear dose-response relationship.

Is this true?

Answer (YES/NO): YES